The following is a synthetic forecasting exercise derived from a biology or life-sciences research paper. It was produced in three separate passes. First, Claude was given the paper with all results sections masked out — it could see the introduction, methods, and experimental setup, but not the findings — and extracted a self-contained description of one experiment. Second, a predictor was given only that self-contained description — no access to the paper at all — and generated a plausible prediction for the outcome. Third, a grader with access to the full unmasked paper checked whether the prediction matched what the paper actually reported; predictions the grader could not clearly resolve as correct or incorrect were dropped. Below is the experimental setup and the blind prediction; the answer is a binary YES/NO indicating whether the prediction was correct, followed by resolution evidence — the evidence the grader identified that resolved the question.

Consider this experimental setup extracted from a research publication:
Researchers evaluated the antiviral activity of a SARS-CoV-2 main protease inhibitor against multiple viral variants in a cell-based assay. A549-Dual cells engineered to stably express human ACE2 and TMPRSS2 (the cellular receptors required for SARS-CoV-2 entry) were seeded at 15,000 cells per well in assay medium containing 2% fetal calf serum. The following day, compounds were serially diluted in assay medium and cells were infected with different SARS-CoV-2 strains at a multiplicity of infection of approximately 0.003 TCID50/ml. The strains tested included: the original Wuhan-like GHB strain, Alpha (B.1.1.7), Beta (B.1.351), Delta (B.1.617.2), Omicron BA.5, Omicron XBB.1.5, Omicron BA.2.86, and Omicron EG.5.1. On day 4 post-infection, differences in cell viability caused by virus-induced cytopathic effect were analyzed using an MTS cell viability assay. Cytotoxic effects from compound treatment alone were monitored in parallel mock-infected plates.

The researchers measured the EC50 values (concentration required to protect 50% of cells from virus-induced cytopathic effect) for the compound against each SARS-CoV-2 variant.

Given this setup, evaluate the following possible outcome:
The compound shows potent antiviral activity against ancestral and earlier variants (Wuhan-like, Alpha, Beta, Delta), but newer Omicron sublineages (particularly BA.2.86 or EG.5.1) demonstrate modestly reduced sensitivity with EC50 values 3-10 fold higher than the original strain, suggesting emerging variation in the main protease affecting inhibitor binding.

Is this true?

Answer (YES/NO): NO